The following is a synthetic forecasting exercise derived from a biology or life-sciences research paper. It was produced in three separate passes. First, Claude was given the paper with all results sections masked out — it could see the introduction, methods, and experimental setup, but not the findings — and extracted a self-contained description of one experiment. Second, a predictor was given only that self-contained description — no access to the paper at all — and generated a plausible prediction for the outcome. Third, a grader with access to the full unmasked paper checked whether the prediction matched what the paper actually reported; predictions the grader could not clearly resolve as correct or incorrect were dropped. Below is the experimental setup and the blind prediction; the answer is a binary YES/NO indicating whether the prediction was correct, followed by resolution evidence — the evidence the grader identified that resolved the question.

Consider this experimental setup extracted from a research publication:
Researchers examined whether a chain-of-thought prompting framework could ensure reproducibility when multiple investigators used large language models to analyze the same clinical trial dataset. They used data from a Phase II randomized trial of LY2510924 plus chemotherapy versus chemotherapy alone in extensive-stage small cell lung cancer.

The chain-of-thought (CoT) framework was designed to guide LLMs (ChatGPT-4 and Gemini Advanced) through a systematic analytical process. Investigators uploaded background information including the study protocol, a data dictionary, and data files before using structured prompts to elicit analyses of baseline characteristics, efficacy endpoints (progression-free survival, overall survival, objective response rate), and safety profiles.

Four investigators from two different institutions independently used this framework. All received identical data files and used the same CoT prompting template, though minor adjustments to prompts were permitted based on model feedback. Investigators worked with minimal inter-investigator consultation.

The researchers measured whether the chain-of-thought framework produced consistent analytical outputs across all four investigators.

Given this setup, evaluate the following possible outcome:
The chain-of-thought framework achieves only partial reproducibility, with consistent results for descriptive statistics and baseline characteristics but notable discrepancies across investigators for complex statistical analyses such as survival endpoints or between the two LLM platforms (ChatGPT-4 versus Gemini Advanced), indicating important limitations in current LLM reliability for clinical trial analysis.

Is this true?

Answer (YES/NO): NO